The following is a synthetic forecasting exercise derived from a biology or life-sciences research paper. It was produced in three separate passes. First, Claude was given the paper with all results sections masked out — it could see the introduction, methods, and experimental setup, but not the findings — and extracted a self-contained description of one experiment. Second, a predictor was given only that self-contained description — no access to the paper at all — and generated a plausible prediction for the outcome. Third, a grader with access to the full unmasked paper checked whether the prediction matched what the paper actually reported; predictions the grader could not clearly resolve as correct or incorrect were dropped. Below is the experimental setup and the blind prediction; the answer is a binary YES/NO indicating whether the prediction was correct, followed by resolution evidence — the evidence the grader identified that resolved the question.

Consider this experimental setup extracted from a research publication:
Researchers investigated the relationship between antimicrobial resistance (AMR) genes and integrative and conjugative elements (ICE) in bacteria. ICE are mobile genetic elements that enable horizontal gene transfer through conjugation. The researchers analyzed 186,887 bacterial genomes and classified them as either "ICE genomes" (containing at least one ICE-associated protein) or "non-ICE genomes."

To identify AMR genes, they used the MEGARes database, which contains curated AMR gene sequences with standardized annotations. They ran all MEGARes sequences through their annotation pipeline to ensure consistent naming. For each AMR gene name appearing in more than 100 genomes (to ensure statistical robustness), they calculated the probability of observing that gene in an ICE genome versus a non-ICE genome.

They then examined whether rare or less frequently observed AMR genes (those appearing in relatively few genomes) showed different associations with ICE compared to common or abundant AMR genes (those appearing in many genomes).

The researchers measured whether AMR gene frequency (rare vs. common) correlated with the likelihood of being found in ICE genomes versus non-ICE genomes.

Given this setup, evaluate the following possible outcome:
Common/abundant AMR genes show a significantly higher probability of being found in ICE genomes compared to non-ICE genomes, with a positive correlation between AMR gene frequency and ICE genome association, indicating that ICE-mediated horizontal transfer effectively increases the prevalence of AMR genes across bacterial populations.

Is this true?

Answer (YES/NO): NO